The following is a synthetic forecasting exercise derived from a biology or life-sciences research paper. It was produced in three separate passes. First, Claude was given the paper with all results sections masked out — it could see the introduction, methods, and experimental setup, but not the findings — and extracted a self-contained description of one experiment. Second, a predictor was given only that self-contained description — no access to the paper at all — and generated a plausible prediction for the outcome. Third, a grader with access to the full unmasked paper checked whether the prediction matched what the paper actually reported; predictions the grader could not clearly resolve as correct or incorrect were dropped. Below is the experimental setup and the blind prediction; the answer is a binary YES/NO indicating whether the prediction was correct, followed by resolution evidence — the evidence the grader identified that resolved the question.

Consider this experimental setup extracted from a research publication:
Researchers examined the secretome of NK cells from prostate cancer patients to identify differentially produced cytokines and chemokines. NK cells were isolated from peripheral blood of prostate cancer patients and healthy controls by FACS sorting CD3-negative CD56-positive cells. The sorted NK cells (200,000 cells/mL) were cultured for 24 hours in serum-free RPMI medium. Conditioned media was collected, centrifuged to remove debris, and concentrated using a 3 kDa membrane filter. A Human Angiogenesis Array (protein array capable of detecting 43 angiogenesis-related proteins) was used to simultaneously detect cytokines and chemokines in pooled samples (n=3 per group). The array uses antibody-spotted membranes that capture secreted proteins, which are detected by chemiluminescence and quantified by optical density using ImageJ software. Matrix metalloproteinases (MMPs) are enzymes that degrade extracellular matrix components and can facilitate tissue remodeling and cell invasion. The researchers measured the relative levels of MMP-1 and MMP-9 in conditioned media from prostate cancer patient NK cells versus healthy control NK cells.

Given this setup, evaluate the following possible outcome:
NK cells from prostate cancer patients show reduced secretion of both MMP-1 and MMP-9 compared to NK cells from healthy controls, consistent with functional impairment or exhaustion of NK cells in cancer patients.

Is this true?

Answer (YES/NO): NO